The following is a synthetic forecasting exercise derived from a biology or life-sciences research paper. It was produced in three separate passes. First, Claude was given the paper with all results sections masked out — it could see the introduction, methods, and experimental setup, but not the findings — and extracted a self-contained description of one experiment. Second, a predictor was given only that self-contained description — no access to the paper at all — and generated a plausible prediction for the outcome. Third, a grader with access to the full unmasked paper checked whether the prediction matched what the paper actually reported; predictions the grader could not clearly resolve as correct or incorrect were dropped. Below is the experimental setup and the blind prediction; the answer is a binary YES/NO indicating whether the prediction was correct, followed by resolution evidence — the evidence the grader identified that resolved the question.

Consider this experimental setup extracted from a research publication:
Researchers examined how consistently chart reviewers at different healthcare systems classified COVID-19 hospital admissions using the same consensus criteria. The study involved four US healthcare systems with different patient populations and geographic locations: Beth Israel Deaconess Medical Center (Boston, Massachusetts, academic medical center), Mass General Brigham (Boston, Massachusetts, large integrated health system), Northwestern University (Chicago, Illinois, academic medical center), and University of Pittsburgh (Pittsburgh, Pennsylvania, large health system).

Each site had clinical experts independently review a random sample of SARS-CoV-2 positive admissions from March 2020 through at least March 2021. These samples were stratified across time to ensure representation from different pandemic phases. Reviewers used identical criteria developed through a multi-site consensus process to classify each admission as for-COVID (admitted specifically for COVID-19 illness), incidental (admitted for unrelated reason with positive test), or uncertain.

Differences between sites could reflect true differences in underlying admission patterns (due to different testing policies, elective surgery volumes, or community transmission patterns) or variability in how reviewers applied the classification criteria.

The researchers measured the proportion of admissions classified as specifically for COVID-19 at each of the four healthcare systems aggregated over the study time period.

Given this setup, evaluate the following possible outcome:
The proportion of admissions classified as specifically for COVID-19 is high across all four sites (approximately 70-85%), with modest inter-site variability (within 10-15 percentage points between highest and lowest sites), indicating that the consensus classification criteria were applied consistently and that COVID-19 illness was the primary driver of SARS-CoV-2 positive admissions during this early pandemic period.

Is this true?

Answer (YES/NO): NO